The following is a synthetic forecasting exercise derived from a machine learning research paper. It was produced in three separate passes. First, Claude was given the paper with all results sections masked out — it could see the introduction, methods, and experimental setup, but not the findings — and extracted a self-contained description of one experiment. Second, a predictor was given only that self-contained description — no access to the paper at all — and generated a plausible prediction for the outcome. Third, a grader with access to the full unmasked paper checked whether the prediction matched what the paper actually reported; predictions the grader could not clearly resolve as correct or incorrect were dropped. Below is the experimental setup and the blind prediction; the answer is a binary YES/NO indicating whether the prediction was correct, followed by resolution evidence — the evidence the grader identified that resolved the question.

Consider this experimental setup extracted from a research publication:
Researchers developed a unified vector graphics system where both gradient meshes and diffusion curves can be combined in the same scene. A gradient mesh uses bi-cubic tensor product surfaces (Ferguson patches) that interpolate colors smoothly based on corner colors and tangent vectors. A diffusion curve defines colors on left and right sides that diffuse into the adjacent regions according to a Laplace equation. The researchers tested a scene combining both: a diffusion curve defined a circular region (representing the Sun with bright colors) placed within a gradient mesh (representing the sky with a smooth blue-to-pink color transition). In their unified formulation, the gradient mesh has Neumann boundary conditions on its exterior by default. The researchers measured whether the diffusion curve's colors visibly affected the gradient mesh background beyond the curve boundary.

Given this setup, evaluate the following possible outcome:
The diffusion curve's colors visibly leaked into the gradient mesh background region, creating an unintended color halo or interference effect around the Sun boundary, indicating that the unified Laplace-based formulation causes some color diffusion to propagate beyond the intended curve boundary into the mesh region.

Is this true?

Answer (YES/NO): NO